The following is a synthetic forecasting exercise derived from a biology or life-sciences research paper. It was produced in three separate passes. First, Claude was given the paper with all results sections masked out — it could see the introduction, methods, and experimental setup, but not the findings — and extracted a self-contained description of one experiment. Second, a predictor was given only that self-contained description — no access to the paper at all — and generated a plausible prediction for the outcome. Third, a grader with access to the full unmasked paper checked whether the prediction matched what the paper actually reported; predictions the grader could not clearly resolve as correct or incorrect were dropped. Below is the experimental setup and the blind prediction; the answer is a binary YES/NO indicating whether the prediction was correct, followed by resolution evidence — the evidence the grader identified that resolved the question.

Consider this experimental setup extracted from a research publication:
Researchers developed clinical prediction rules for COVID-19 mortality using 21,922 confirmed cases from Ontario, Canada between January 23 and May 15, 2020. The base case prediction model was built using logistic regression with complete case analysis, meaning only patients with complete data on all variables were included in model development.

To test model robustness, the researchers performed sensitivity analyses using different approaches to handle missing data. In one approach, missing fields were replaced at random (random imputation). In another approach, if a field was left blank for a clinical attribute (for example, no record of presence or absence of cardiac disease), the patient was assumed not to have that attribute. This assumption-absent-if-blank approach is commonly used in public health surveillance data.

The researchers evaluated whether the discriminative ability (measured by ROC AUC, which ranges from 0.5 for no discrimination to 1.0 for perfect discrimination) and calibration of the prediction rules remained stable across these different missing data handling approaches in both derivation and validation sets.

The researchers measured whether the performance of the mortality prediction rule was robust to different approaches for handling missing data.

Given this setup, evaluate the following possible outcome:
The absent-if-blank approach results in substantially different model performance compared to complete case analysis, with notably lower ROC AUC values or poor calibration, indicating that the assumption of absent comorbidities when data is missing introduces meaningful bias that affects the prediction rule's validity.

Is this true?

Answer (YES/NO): NO